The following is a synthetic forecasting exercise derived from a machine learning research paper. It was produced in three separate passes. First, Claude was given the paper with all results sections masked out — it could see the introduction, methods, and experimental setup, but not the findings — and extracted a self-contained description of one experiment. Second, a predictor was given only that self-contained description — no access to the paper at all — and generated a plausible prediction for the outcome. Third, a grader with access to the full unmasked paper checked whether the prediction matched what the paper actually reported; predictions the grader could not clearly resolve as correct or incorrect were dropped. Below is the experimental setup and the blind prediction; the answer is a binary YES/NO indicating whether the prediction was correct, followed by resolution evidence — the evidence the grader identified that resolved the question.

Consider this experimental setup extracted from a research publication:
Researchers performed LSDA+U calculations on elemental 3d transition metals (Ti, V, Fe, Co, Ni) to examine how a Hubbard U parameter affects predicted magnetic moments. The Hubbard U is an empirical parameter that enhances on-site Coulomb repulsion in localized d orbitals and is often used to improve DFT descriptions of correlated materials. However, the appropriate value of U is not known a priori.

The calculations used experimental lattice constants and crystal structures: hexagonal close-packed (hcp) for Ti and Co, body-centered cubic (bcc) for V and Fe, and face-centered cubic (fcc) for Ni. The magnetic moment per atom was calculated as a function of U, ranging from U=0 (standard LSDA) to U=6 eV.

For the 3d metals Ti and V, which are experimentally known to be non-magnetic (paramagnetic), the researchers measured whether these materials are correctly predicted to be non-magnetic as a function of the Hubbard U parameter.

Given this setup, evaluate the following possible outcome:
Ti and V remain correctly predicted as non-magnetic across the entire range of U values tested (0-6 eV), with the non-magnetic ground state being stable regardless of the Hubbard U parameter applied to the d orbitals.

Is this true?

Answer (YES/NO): NO